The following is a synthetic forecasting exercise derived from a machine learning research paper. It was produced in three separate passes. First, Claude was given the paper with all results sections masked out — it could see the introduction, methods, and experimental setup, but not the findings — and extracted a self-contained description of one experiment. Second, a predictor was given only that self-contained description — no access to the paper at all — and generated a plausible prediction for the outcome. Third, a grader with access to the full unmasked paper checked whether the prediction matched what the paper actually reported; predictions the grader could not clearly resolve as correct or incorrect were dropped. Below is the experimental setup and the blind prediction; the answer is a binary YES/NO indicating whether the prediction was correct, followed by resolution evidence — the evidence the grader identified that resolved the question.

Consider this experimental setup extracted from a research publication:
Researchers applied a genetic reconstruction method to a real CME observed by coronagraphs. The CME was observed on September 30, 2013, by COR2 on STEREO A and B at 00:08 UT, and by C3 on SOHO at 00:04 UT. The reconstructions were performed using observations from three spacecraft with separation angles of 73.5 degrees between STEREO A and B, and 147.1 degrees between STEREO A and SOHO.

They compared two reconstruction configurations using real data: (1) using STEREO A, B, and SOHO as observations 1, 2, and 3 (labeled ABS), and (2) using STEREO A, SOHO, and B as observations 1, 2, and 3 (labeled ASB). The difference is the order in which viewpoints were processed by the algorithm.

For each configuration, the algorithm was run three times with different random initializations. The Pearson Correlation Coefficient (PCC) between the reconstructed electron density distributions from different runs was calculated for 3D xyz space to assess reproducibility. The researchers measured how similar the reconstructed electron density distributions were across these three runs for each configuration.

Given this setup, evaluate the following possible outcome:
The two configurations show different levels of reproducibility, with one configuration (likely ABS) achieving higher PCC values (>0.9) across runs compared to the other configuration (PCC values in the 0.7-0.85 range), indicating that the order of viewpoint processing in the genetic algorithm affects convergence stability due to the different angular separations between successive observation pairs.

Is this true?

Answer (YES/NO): NO